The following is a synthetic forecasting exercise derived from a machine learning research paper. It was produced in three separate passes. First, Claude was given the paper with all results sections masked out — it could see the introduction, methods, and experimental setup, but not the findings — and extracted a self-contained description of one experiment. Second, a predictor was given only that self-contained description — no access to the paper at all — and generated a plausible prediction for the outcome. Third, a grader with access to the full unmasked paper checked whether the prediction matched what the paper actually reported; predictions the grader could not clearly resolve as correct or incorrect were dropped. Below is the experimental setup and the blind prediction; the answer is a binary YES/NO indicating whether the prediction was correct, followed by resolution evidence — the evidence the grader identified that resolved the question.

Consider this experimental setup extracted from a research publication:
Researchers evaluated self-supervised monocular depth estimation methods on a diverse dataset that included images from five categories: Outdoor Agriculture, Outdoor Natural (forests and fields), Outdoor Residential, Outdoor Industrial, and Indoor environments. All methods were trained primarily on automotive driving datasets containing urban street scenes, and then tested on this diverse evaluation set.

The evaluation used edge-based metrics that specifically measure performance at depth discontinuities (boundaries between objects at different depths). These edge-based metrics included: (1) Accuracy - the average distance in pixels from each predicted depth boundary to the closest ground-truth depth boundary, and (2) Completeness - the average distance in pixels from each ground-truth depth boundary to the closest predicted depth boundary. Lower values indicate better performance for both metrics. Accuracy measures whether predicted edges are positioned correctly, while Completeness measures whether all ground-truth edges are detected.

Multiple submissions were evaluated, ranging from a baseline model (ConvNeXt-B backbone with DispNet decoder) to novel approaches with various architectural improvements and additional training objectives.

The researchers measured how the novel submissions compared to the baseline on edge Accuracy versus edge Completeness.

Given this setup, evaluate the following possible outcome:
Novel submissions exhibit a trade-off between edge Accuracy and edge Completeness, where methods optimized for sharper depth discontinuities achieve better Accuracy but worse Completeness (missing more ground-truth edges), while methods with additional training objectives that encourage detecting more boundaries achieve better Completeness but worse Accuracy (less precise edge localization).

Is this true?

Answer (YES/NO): NO